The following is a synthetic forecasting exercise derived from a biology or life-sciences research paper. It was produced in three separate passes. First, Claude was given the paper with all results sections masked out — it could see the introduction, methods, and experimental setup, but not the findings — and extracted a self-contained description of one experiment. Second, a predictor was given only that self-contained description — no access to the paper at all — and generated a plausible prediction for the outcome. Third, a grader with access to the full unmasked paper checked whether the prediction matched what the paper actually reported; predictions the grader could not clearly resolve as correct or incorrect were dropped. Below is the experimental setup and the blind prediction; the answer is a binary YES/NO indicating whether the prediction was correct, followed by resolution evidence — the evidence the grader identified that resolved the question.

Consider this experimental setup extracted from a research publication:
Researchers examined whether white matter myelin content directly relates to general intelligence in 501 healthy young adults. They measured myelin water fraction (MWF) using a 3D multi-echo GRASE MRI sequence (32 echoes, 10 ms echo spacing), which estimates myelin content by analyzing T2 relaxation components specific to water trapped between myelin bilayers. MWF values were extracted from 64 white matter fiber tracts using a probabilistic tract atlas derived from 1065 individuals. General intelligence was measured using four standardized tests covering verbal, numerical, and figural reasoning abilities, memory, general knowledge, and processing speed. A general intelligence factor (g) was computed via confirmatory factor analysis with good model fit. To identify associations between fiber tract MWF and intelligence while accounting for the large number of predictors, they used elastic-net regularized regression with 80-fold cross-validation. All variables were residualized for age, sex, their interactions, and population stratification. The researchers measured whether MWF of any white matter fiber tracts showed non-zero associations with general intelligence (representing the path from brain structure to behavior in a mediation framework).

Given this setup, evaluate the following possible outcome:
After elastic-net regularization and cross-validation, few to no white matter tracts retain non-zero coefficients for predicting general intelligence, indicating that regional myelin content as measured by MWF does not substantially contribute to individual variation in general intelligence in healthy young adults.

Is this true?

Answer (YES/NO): YES